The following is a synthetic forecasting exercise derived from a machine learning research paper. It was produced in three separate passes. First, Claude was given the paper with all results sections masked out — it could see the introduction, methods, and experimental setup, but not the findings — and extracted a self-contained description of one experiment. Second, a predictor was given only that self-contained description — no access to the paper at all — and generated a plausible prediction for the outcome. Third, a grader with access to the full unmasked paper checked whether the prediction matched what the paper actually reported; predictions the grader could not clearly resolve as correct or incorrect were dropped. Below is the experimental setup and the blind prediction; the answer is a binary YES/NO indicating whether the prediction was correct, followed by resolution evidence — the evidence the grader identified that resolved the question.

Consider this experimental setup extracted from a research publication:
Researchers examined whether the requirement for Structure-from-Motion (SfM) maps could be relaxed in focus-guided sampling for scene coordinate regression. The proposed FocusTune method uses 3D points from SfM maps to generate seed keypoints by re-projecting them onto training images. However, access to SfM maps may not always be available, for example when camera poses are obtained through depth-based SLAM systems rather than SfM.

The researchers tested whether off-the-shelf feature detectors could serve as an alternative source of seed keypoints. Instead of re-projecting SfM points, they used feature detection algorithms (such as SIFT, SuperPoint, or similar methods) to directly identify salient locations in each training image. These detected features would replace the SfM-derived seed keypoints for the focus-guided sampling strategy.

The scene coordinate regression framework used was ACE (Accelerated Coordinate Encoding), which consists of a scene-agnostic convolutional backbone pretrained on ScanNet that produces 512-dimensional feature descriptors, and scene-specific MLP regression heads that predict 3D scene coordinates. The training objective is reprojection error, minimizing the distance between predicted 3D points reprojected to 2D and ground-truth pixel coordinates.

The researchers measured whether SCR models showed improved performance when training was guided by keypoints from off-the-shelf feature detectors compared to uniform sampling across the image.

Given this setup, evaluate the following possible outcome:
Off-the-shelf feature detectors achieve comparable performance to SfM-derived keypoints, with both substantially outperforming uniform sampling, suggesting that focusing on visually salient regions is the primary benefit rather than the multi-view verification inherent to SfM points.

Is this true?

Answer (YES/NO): NO